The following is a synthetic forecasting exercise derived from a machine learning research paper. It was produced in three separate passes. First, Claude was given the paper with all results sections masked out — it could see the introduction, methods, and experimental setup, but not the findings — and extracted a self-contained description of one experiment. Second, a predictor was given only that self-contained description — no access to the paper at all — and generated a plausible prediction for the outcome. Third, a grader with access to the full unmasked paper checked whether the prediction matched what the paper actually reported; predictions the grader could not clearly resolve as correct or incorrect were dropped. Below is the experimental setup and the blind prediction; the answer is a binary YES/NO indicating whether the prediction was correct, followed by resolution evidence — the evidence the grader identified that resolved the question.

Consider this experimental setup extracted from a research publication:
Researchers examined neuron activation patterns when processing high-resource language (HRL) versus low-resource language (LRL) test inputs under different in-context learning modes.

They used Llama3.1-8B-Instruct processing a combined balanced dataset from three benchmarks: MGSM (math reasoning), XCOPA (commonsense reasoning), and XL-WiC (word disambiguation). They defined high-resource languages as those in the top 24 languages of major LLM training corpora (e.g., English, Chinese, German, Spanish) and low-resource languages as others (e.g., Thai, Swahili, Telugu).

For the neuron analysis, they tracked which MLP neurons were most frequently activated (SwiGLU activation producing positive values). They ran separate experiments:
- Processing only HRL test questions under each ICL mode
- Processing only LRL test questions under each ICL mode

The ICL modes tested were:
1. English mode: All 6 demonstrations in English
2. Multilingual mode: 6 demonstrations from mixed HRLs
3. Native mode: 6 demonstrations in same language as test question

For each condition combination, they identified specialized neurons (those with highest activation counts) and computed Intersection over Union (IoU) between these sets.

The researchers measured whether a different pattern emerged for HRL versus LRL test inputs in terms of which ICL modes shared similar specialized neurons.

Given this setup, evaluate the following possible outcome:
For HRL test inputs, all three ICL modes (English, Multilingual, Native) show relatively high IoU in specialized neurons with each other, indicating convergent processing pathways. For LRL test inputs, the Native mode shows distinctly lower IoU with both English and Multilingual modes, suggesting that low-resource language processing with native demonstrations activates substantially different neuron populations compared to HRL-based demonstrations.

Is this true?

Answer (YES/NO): NO